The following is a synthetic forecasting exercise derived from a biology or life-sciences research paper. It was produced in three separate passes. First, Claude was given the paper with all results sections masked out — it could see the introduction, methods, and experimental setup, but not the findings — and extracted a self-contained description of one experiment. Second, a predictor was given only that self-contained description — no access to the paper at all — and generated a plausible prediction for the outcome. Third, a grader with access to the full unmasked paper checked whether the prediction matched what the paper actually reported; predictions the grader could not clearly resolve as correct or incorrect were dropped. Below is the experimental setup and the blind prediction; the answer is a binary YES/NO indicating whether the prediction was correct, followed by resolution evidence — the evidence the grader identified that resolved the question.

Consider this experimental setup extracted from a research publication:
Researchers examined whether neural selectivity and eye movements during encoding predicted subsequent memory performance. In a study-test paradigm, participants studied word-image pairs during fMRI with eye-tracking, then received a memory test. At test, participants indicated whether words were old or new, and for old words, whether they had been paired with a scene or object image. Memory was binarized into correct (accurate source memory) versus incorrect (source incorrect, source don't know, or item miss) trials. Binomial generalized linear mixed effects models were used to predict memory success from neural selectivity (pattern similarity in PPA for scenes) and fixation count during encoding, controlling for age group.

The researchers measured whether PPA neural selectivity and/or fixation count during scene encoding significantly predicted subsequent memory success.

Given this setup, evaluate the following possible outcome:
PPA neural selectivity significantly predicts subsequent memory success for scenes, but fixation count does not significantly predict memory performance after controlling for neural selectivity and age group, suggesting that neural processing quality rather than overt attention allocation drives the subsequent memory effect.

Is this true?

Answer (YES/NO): YES